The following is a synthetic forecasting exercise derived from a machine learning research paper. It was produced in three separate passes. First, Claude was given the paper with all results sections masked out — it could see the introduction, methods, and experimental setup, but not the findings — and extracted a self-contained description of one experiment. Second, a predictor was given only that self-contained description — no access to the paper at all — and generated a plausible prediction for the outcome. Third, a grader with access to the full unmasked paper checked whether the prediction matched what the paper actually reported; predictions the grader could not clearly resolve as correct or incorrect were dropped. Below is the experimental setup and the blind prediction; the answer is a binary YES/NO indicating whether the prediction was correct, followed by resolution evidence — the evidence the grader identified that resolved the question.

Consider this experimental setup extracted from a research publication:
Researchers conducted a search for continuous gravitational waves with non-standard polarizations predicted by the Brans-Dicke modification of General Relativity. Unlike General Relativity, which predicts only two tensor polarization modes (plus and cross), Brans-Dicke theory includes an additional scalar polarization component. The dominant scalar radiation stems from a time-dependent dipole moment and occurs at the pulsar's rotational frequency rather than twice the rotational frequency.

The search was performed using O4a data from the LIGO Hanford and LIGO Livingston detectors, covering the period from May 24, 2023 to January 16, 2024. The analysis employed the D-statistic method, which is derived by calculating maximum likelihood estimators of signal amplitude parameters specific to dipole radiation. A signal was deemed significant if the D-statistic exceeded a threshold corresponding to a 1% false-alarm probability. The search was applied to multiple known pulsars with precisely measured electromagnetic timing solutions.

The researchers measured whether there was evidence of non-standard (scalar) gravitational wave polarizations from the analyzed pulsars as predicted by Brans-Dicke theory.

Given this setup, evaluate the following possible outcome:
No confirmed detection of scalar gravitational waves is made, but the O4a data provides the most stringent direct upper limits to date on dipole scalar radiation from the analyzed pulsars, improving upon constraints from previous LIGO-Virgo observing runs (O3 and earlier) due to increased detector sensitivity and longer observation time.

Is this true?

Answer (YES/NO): NO